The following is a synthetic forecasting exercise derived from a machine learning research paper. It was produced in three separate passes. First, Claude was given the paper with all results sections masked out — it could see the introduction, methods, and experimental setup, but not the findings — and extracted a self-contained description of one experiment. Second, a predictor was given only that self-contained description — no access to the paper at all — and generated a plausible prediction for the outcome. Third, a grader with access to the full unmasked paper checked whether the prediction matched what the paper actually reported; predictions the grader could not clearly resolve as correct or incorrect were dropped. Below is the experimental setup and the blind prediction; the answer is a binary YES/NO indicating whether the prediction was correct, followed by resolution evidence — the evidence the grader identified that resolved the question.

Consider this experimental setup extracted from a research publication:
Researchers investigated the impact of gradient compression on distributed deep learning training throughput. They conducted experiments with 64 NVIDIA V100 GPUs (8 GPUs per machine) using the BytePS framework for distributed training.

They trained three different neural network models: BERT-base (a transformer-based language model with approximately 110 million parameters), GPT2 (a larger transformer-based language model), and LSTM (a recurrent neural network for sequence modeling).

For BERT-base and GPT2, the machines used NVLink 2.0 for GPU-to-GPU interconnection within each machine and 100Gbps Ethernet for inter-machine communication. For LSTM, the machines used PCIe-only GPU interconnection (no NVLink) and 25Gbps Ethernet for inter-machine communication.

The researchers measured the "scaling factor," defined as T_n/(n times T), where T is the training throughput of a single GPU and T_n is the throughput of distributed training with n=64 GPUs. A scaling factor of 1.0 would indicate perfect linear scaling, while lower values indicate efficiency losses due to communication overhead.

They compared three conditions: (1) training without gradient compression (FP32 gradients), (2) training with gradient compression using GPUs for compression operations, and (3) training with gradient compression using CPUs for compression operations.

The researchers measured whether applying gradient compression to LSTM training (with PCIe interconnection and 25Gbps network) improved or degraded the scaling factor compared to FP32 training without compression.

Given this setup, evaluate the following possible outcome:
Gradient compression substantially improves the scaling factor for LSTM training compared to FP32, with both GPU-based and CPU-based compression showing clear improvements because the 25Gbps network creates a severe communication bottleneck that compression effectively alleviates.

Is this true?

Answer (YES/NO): NO